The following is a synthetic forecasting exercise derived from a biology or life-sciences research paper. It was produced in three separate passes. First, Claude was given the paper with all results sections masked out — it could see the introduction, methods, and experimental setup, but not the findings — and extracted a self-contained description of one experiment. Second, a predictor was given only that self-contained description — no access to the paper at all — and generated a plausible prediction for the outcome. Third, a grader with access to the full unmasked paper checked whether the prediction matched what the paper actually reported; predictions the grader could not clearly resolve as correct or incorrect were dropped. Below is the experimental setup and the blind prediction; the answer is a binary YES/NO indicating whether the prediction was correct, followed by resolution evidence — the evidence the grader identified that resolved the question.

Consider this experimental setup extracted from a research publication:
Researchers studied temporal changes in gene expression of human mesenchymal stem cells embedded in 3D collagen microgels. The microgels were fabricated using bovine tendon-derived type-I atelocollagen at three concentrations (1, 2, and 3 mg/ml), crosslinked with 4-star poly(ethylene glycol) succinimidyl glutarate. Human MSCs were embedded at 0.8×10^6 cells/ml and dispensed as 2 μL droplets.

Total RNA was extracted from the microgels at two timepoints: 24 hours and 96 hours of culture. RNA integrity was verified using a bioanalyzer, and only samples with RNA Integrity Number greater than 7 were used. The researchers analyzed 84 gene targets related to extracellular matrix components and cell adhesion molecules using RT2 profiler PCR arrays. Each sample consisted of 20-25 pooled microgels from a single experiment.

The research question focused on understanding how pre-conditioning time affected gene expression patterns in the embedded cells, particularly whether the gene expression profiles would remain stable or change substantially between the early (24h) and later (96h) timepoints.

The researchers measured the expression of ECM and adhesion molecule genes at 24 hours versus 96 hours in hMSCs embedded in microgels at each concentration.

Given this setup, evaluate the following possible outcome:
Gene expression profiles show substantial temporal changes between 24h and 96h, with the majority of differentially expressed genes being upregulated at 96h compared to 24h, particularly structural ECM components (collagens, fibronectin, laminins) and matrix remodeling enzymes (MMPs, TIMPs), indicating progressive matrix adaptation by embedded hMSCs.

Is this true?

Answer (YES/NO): NO